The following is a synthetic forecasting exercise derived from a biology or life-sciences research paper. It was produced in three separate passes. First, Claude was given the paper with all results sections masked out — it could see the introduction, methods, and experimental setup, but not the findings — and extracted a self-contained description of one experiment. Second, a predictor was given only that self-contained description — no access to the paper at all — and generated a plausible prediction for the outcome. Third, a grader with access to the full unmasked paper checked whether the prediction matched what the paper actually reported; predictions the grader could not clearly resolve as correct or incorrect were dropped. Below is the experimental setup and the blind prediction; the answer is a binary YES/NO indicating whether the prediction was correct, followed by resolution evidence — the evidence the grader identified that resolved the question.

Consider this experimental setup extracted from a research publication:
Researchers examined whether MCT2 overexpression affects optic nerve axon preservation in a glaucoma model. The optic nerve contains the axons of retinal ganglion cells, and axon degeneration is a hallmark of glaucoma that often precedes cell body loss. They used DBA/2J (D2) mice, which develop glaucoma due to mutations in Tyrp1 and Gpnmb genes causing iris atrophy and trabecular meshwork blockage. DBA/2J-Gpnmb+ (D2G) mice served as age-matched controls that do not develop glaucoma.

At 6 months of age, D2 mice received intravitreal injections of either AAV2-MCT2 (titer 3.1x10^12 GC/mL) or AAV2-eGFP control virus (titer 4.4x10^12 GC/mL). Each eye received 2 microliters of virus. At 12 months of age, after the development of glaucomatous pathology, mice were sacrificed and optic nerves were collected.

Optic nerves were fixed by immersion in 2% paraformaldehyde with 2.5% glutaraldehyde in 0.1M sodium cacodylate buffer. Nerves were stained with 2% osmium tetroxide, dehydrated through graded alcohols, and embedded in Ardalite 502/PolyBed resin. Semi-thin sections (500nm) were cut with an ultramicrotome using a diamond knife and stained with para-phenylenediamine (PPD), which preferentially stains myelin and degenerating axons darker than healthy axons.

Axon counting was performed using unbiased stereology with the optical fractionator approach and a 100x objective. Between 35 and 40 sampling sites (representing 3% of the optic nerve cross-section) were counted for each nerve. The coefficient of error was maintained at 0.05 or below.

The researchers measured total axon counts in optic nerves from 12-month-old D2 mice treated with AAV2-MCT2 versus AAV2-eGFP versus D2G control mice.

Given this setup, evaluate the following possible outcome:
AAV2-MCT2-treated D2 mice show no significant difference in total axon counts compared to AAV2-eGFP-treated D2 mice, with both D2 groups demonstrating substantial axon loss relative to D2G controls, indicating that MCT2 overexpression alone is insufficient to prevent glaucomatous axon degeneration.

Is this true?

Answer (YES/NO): NO